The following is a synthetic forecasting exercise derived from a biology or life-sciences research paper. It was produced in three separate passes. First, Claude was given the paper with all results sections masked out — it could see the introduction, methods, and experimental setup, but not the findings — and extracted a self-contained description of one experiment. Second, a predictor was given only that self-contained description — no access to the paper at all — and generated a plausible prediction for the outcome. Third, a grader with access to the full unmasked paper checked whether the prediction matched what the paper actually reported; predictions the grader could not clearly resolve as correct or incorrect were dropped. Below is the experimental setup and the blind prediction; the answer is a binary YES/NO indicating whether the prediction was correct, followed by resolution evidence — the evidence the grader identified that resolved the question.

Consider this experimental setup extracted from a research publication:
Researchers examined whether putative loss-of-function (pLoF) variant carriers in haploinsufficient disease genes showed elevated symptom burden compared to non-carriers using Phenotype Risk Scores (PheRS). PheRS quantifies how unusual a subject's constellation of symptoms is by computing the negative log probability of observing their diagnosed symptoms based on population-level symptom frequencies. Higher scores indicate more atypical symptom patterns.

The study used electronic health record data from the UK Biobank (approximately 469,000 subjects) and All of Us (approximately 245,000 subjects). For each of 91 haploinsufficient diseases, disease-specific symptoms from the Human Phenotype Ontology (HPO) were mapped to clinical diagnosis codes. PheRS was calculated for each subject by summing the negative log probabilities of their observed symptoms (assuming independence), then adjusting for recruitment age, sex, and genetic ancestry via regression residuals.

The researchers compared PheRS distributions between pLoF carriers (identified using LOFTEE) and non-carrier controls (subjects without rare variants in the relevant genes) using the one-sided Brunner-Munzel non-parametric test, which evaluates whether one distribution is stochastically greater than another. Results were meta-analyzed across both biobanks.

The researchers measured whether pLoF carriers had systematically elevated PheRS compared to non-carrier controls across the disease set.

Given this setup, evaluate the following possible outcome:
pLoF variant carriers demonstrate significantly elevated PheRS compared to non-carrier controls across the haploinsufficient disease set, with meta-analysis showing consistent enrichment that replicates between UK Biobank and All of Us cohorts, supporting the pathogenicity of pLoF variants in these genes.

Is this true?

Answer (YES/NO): YES